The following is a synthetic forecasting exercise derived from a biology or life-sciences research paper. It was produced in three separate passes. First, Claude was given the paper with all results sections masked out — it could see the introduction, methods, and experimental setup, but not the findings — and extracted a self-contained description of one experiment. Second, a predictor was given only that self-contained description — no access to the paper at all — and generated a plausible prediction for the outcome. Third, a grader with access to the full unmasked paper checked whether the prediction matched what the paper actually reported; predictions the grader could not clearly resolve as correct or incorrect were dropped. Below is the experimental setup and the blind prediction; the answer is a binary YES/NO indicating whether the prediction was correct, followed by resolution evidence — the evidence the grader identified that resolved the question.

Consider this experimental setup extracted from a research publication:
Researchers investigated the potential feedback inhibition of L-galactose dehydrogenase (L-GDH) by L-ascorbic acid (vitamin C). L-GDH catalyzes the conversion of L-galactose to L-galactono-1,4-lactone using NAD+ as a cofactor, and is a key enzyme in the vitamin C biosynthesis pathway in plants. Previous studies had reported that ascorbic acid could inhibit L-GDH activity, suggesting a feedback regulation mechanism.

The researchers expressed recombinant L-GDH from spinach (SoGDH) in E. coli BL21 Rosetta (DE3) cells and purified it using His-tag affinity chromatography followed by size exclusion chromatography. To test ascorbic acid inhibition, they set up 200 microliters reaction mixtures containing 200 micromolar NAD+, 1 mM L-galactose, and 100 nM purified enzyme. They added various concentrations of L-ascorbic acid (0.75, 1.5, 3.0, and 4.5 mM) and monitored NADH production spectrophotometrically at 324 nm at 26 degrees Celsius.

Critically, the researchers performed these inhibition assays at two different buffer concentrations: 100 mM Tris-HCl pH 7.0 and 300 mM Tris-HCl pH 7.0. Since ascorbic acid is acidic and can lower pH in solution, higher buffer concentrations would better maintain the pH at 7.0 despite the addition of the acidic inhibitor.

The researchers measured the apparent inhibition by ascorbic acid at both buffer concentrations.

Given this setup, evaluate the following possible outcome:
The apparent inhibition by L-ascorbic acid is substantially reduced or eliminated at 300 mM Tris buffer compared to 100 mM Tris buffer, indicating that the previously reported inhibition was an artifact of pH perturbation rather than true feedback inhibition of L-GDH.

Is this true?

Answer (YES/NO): YES